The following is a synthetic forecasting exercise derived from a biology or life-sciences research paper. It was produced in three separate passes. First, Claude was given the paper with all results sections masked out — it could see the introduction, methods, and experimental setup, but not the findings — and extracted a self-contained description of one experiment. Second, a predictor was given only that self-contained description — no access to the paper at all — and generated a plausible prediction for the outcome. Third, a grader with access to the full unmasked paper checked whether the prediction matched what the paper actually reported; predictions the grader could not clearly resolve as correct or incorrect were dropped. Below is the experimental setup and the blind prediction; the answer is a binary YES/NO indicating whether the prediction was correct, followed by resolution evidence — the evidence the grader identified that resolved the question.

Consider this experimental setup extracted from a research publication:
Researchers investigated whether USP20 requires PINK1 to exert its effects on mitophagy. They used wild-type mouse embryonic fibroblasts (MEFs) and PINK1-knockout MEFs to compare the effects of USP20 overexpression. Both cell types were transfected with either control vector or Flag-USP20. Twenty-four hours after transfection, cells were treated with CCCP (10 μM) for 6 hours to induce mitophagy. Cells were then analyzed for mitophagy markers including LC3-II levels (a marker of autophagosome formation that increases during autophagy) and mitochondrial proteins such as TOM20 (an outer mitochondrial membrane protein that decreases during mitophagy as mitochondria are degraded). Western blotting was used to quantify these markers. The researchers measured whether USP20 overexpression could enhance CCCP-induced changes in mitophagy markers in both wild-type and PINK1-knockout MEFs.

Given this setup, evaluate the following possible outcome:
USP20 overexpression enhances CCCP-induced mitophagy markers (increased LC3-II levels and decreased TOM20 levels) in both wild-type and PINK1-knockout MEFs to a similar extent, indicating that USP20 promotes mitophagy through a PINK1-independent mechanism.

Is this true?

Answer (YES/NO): NO